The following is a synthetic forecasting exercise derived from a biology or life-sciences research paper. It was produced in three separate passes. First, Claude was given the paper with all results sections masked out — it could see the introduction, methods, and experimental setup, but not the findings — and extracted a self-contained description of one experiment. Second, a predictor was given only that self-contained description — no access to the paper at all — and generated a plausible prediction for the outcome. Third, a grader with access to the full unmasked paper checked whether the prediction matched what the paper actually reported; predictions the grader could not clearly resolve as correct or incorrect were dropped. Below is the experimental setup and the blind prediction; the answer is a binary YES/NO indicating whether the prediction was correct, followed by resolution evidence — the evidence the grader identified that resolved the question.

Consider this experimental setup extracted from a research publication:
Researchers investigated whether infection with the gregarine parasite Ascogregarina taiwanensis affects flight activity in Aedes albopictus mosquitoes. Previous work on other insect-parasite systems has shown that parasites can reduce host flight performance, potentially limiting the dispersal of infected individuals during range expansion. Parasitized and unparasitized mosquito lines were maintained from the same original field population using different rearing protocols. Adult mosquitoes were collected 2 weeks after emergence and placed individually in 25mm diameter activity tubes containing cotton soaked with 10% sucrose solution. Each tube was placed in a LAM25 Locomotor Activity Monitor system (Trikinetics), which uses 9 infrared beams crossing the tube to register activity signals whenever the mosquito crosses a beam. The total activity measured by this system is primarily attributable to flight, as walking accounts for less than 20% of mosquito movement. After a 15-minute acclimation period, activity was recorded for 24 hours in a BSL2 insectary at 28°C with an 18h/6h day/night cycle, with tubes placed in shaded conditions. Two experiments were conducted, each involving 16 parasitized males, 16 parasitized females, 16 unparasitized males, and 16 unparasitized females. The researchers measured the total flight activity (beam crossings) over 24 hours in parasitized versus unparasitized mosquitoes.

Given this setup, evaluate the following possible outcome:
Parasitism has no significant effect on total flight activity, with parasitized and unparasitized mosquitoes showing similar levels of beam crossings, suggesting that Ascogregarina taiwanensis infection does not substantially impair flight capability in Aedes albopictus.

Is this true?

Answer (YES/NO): NO